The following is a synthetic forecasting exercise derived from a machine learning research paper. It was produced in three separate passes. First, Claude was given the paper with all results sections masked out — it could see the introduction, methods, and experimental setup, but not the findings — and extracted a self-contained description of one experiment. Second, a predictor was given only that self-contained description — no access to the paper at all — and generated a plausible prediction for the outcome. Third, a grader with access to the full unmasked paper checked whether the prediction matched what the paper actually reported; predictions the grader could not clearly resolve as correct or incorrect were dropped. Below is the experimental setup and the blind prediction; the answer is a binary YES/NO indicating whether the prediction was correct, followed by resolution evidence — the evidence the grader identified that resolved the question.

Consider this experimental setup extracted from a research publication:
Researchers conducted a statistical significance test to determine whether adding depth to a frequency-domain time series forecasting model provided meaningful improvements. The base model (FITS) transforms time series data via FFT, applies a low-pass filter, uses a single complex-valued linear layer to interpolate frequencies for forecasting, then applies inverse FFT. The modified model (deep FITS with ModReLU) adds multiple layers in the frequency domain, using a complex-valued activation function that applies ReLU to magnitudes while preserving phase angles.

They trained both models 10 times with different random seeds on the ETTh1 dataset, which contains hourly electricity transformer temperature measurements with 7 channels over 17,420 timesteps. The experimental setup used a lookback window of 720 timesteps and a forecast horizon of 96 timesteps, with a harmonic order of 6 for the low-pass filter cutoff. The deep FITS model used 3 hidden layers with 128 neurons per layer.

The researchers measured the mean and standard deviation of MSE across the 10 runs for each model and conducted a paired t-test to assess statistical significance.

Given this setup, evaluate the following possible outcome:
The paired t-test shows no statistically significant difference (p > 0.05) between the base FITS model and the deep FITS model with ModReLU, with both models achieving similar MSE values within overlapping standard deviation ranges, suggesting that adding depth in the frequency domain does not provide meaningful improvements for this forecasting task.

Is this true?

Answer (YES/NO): NO